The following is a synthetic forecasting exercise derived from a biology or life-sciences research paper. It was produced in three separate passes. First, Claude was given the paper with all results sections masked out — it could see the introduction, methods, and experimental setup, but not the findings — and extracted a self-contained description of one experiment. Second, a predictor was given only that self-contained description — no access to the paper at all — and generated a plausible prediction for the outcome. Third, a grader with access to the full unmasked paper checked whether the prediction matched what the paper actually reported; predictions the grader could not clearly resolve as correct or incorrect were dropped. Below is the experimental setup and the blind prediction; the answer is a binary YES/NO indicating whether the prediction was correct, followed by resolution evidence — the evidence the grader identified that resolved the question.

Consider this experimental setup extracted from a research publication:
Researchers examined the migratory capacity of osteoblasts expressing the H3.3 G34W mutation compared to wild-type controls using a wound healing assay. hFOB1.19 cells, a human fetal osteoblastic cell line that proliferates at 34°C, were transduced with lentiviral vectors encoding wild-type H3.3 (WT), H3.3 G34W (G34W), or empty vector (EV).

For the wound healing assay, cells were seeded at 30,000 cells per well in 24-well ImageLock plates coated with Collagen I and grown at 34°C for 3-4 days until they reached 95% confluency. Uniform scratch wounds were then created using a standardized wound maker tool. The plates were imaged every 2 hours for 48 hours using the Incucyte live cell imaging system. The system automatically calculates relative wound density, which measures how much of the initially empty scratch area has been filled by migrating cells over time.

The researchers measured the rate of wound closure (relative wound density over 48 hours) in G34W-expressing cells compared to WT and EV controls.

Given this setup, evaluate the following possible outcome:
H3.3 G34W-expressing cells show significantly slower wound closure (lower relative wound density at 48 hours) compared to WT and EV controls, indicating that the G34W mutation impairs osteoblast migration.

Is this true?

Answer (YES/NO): NO